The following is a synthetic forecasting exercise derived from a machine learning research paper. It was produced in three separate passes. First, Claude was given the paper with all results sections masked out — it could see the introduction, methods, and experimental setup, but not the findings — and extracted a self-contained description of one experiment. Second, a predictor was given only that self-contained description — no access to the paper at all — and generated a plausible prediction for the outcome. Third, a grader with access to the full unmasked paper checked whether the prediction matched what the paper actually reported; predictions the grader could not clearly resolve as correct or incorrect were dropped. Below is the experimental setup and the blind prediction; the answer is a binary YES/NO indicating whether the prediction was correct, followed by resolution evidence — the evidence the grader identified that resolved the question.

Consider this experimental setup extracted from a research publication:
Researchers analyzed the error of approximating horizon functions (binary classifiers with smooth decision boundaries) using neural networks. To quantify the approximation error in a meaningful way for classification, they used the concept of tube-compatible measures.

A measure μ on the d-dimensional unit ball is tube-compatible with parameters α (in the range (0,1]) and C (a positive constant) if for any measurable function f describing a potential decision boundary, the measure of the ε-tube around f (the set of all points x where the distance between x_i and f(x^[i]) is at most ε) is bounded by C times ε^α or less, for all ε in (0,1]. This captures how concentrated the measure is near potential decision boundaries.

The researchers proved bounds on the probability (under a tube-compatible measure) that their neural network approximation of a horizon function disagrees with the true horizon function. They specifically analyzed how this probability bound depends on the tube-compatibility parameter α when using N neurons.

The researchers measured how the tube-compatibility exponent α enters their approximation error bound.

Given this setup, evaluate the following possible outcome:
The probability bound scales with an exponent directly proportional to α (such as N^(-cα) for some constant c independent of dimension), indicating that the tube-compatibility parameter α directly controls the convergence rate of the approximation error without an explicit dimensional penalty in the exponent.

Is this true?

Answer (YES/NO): NO